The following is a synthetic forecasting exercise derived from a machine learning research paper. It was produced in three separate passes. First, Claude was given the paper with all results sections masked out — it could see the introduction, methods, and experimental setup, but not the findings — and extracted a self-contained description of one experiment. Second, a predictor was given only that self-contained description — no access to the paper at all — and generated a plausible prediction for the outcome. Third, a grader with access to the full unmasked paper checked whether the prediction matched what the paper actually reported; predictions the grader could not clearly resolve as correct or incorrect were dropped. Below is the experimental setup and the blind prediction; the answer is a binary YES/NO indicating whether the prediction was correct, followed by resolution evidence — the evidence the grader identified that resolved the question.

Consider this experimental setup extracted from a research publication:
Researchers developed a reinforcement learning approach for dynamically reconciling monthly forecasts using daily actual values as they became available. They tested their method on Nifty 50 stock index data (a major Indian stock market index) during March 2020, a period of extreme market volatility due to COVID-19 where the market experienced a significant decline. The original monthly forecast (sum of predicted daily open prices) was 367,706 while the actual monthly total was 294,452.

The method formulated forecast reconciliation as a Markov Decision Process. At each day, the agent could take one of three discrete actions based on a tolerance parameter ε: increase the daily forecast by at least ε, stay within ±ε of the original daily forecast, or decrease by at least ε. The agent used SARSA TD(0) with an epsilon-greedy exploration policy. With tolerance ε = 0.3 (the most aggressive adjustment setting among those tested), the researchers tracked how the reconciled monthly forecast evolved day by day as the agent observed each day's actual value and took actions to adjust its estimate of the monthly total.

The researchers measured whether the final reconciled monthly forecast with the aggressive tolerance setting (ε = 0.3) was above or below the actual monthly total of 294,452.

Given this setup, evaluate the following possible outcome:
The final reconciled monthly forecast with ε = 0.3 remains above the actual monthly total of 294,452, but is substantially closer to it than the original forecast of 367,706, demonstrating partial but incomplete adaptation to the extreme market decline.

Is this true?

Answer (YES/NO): NO